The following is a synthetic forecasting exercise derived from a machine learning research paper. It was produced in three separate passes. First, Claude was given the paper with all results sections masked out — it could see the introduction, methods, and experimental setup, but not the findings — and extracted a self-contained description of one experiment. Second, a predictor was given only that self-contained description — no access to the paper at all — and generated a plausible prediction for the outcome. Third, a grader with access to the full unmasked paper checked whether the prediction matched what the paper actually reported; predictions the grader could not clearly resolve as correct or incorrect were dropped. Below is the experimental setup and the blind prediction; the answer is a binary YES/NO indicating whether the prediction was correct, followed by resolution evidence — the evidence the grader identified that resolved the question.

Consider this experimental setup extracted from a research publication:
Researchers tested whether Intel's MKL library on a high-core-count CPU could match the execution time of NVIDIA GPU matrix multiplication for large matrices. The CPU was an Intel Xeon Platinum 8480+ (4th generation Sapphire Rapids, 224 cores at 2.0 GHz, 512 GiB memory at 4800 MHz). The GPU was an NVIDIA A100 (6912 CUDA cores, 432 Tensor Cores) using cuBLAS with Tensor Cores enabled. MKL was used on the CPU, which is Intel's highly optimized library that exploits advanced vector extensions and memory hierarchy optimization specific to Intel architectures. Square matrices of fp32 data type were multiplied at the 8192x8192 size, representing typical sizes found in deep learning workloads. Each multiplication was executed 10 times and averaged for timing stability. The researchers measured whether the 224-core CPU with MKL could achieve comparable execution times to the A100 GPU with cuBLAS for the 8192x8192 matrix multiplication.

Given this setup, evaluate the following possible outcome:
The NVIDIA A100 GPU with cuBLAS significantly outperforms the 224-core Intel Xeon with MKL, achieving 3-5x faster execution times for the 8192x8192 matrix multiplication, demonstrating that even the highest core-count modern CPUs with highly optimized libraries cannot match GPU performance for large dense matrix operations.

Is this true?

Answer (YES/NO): NO